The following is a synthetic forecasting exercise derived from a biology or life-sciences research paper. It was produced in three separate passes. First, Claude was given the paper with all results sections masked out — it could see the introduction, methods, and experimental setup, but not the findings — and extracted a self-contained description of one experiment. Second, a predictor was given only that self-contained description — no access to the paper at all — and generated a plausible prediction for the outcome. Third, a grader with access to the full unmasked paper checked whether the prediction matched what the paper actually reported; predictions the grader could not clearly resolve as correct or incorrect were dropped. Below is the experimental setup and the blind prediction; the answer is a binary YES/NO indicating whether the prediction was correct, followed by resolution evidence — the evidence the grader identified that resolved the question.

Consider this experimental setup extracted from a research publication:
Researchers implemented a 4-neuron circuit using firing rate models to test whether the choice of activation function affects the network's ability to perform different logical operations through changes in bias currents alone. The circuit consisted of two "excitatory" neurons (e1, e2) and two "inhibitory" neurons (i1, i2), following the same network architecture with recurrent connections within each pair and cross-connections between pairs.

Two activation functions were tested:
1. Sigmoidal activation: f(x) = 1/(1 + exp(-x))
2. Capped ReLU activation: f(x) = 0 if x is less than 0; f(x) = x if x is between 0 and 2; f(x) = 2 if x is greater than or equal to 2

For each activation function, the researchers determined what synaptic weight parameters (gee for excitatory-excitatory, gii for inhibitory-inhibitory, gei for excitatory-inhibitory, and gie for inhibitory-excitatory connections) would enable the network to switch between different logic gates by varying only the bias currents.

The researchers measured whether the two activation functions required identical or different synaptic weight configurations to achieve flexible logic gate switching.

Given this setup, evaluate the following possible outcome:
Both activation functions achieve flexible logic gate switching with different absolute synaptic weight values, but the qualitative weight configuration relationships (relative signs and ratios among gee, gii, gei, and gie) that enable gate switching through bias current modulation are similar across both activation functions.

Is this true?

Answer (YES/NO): NO